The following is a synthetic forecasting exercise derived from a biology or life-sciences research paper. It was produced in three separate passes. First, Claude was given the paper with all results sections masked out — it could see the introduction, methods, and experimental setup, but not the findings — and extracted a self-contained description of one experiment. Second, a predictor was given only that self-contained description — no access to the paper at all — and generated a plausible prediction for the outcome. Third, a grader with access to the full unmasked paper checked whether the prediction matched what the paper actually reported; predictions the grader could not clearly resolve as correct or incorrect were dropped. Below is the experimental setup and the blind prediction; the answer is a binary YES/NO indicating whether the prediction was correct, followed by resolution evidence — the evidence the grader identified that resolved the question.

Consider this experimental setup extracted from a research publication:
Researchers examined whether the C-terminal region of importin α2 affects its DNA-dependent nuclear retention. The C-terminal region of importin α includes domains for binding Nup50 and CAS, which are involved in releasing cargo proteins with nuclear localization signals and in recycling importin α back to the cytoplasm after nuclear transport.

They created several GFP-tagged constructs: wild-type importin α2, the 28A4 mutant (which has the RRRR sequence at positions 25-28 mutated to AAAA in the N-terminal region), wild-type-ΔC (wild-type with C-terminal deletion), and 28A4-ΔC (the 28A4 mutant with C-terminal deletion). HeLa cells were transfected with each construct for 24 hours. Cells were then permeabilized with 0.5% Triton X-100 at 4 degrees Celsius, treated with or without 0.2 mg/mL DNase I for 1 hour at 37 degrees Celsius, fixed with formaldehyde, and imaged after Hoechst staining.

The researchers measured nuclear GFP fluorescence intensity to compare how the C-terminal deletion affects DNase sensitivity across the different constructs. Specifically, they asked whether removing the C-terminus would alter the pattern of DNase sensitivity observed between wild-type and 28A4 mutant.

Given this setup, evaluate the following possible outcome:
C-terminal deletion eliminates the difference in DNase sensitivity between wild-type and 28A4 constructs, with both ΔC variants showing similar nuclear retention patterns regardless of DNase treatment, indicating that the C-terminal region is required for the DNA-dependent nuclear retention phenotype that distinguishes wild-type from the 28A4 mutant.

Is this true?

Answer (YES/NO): NO